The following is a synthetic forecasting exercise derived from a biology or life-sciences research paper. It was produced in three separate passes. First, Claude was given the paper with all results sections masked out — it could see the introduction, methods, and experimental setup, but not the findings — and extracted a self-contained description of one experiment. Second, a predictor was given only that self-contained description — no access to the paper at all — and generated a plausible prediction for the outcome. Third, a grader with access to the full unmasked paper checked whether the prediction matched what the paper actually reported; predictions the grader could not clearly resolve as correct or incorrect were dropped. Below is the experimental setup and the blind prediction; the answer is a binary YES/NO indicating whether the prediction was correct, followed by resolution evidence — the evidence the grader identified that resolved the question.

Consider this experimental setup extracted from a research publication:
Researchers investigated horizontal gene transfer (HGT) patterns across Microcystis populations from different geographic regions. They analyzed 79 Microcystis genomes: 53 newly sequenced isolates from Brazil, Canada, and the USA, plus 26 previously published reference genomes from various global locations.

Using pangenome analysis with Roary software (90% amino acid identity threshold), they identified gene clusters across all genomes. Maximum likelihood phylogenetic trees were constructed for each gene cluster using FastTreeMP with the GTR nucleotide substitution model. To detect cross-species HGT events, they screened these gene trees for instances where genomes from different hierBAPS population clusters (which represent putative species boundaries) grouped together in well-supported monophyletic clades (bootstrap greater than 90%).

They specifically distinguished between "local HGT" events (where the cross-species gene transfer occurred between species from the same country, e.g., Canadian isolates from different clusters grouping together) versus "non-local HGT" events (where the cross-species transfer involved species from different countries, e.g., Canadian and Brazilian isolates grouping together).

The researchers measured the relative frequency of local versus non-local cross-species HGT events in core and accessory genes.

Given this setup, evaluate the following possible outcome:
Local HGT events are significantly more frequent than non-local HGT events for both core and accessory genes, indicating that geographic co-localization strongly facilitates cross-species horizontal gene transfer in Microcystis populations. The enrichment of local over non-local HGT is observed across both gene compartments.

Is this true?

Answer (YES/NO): NO